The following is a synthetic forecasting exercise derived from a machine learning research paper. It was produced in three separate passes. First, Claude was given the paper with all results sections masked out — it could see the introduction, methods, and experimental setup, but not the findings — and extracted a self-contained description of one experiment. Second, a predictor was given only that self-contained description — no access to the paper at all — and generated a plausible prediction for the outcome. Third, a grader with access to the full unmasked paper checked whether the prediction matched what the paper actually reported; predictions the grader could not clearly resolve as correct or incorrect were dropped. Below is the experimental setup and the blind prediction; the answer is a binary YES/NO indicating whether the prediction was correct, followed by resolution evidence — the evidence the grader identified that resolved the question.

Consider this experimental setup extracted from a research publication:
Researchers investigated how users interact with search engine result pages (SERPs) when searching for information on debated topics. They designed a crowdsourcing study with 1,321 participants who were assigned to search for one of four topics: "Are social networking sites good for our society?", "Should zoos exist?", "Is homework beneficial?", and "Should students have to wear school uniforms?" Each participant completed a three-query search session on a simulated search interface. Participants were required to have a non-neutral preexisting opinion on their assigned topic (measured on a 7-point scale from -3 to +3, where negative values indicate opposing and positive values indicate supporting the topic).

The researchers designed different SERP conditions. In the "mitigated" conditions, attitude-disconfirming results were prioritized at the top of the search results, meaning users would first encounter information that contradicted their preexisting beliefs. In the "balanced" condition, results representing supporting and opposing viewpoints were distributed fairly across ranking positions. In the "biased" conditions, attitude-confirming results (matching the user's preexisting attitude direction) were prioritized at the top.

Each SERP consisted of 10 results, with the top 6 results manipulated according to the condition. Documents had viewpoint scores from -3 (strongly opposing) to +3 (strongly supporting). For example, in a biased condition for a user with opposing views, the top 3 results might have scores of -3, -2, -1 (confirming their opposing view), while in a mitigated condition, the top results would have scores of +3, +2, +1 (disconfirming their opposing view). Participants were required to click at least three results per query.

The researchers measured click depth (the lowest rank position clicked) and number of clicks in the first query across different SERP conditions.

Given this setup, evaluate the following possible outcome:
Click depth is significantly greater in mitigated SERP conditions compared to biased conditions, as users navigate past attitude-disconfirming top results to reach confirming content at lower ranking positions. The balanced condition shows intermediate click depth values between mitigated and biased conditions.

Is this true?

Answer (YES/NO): NO